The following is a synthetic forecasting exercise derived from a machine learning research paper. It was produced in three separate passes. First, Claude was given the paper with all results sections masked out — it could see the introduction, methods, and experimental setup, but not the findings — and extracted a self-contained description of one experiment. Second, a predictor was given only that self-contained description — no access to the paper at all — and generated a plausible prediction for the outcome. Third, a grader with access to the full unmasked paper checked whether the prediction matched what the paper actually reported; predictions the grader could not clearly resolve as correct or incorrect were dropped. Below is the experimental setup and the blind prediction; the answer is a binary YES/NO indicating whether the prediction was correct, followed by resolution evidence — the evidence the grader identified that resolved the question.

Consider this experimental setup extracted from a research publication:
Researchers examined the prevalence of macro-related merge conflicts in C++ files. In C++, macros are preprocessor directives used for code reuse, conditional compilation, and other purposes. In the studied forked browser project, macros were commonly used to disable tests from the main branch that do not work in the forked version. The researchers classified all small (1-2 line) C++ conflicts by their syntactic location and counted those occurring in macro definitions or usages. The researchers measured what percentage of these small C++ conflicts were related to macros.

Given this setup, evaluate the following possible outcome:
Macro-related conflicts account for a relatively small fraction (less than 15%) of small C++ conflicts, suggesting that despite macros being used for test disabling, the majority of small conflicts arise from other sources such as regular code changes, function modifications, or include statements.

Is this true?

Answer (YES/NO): YES